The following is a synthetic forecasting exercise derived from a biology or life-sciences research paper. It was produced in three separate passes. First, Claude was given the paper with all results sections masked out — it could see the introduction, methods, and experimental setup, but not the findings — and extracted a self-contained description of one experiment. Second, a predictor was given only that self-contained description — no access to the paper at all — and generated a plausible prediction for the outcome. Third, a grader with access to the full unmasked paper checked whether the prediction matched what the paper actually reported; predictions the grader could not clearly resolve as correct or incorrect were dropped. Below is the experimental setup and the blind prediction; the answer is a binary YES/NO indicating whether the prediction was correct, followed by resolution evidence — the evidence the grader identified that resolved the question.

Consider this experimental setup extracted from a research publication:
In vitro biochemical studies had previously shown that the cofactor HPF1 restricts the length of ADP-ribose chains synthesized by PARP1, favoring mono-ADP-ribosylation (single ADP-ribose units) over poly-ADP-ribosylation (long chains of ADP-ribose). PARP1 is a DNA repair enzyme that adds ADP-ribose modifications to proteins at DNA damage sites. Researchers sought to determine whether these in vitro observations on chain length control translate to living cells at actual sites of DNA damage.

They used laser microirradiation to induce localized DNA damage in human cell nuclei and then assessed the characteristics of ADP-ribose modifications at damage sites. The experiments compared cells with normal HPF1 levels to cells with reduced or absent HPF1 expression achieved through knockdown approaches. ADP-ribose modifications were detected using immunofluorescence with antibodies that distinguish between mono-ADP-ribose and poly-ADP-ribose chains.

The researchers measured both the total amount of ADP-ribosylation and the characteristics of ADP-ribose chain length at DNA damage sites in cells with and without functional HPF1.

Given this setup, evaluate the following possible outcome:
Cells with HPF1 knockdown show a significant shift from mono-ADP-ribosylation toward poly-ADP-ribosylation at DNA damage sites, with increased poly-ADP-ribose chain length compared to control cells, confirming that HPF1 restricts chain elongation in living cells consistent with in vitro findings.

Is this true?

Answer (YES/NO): YES